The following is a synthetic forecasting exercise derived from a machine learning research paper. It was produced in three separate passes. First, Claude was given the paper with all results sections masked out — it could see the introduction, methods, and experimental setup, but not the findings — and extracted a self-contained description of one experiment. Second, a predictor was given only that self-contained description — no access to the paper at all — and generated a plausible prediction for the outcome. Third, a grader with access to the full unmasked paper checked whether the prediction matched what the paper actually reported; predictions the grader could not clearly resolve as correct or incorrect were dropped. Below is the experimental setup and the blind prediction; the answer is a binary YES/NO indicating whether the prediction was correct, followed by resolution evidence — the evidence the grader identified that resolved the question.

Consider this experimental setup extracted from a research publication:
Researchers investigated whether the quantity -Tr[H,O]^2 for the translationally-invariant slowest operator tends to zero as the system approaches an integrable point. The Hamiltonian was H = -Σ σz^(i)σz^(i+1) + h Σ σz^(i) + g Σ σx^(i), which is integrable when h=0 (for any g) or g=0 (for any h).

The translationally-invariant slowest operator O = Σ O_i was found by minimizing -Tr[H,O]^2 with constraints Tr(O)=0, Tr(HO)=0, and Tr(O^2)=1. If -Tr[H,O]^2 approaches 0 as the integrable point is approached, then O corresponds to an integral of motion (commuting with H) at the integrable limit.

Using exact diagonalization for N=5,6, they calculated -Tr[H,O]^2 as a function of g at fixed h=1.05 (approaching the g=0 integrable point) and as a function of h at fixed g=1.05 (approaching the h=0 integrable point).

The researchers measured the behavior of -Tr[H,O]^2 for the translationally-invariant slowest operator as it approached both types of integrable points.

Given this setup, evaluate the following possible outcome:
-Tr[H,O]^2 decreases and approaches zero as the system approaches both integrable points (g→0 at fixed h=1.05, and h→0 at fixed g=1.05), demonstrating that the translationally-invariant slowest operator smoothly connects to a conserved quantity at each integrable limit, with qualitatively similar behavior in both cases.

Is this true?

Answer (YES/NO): YES